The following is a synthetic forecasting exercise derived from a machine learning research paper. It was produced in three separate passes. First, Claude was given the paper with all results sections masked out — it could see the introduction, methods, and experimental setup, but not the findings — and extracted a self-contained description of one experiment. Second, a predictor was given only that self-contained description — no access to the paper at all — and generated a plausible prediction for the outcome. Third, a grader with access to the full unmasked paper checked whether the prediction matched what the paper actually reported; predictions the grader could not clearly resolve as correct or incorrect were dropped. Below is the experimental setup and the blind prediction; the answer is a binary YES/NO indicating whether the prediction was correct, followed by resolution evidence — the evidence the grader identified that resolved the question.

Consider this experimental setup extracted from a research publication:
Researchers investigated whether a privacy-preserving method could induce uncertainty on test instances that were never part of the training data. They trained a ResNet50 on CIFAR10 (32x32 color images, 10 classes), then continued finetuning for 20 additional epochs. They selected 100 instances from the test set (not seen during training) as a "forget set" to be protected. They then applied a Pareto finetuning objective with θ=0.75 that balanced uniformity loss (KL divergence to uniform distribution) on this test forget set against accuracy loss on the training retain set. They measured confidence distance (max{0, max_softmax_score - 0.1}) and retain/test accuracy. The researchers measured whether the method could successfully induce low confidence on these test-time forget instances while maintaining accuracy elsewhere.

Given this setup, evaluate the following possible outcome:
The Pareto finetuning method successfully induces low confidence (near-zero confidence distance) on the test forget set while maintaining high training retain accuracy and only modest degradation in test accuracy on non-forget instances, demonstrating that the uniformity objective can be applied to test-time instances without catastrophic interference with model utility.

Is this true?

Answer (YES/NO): NO